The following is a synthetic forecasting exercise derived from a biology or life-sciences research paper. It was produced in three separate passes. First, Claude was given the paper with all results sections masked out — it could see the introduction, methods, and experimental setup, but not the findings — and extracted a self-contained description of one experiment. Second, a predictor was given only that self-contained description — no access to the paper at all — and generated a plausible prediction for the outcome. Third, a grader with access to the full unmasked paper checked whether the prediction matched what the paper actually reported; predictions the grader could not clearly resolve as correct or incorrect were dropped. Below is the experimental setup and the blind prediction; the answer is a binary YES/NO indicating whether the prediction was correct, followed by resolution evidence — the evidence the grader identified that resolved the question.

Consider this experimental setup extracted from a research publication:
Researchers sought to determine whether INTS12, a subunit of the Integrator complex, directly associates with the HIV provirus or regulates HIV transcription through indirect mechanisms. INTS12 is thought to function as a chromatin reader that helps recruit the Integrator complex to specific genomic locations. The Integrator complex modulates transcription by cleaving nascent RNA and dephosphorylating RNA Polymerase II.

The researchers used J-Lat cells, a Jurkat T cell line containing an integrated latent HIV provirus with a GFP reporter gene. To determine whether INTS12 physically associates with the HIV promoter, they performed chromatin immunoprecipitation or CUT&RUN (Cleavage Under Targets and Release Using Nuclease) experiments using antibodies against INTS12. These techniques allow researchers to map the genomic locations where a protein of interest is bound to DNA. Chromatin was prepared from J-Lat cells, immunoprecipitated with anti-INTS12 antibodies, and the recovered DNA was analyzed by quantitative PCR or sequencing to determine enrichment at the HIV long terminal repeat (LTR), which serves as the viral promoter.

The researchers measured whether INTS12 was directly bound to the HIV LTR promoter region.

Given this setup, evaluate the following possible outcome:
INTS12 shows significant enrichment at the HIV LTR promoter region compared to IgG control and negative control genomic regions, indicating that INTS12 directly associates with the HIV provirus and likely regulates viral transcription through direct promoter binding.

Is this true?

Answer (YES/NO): YES